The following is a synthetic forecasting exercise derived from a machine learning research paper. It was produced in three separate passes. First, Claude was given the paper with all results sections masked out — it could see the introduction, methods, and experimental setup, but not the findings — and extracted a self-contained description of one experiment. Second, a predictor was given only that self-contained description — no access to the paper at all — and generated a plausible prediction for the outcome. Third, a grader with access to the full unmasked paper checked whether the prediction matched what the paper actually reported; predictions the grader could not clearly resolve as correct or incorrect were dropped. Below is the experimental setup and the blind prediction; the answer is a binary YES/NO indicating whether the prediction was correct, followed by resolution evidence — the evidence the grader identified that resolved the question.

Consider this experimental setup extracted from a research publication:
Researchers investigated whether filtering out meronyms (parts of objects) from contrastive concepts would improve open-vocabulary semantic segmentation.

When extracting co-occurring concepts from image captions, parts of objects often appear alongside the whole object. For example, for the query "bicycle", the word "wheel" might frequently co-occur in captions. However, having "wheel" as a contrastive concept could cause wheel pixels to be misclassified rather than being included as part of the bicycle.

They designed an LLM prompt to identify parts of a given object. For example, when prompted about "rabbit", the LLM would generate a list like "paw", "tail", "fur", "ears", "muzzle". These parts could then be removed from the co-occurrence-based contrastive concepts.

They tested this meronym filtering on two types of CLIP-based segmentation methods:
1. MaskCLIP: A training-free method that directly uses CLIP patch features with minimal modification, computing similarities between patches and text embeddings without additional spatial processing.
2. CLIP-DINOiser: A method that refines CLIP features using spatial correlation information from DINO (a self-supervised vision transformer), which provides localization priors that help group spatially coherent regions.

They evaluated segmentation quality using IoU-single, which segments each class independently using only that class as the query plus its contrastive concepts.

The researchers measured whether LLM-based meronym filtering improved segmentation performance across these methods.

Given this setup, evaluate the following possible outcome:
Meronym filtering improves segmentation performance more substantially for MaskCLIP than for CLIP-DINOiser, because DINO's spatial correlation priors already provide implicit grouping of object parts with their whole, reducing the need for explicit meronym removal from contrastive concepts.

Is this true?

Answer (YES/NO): NO